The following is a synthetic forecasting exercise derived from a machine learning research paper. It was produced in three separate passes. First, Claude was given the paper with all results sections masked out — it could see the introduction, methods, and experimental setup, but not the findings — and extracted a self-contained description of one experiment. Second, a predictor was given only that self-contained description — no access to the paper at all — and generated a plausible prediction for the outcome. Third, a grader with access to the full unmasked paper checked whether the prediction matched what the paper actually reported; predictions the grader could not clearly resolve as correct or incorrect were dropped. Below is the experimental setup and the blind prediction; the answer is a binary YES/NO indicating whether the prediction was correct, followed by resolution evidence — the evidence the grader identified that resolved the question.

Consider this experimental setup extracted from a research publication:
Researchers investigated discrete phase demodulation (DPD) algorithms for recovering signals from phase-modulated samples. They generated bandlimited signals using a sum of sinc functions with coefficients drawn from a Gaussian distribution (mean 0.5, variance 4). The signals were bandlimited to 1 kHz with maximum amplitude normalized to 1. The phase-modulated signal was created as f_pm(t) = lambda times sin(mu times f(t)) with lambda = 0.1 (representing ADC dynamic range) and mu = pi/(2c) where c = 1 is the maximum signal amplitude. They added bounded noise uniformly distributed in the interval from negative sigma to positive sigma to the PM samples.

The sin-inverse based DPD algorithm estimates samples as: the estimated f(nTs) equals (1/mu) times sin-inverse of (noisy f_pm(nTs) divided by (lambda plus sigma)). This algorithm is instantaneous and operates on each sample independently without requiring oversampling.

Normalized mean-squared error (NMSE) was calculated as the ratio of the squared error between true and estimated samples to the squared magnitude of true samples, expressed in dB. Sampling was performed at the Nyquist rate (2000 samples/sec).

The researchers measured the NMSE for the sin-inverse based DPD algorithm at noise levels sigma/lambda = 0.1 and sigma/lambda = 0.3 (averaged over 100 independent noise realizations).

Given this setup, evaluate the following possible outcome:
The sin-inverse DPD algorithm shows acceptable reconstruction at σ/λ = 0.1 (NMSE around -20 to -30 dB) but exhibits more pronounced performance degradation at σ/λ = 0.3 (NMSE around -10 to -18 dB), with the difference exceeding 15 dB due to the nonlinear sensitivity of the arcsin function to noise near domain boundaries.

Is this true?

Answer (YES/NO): NO